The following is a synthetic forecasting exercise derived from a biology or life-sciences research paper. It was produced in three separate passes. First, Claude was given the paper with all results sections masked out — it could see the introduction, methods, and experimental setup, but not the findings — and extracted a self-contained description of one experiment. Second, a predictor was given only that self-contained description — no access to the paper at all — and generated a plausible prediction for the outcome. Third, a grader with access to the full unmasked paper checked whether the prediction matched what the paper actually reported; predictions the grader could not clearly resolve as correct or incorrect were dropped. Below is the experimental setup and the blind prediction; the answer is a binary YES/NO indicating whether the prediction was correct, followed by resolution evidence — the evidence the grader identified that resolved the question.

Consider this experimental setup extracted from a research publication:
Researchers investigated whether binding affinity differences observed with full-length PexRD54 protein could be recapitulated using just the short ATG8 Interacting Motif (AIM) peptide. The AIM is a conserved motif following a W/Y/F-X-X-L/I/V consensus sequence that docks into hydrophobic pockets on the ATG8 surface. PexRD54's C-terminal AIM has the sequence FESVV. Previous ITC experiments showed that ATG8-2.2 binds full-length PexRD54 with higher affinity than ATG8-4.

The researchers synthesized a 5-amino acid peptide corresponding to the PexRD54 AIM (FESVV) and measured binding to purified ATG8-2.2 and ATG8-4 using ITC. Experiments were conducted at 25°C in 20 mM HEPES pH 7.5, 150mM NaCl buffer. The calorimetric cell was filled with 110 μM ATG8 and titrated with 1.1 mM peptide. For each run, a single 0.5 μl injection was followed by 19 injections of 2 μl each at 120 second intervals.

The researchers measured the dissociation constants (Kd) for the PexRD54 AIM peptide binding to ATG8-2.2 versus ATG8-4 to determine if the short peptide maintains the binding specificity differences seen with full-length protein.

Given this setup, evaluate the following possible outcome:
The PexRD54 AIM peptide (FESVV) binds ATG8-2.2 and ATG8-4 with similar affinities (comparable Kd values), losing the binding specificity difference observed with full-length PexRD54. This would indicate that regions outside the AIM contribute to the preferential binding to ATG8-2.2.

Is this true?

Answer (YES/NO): NO